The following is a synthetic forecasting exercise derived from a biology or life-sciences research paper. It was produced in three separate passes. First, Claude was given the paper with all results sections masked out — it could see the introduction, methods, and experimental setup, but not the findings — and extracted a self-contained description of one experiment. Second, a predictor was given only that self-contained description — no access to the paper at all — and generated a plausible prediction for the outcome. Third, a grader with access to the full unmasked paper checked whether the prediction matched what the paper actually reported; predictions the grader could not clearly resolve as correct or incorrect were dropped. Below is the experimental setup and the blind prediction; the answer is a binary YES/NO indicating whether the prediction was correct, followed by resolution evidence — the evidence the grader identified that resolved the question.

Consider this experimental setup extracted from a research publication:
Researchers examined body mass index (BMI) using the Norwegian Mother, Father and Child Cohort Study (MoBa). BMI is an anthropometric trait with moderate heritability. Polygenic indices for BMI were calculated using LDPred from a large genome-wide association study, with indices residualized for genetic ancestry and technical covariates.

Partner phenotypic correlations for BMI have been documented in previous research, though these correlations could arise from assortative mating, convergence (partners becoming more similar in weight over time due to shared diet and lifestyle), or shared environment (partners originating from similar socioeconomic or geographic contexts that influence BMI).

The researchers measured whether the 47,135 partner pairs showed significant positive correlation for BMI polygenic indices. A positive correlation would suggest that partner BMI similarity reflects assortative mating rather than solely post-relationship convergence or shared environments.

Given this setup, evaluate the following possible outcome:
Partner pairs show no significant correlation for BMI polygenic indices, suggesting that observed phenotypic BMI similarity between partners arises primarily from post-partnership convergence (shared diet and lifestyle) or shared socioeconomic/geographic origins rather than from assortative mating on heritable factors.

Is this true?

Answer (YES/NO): NO